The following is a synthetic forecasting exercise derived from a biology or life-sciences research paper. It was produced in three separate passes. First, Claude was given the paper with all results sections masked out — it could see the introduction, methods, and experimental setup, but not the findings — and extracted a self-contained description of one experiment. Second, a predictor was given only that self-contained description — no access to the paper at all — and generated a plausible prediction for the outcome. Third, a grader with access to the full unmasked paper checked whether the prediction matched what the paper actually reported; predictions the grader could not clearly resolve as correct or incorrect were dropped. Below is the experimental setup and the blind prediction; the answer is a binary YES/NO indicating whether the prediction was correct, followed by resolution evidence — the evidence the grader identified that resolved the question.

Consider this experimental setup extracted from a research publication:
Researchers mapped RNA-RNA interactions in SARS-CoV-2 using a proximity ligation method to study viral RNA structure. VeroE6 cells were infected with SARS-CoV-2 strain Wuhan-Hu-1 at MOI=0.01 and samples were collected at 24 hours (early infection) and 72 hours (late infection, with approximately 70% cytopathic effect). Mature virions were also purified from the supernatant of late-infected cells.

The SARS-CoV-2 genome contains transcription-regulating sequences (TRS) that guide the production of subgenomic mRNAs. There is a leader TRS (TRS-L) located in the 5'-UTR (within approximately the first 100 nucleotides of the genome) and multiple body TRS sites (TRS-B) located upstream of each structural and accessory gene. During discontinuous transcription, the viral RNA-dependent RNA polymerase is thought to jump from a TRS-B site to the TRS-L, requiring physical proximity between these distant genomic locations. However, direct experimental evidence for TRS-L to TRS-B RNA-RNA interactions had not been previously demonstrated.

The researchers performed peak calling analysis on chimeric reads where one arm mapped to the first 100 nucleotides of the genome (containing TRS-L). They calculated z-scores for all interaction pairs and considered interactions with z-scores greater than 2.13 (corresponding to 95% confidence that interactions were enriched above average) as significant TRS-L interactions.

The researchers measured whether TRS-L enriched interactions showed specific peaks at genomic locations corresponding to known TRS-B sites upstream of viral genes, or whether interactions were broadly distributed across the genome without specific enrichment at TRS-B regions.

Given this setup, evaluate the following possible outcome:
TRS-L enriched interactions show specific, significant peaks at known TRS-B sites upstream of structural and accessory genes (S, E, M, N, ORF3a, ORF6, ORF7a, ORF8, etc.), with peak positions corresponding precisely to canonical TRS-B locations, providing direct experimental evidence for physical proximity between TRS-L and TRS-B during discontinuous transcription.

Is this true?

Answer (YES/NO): NO